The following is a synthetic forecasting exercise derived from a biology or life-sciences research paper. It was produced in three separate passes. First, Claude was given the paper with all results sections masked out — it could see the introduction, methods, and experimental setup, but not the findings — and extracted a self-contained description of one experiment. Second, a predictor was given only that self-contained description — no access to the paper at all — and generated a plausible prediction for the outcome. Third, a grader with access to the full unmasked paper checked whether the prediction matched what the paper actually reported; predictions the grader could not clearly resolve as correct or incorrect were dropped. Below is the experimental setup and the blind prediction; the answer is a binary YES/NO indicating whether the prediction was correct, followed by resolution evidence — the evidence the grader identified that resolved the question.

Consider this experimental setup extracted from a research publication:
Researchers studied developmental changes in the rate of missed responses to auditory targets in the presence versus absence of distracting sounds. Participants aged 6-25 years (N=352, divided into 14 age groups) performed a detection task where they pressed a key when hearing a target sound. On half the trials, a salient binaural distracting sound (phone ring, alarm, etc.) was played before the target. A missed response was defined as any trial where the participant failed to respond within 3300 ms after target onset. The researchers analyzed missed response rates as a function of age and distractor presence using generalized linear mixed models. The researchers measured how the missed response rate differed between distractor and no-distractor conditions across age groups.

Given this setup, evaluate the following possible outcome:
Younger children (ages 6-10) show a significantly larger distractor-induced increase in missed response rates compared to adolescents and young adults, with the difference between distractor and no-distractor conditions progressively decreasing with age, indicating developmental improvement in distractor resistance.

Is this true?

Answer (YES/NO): NO